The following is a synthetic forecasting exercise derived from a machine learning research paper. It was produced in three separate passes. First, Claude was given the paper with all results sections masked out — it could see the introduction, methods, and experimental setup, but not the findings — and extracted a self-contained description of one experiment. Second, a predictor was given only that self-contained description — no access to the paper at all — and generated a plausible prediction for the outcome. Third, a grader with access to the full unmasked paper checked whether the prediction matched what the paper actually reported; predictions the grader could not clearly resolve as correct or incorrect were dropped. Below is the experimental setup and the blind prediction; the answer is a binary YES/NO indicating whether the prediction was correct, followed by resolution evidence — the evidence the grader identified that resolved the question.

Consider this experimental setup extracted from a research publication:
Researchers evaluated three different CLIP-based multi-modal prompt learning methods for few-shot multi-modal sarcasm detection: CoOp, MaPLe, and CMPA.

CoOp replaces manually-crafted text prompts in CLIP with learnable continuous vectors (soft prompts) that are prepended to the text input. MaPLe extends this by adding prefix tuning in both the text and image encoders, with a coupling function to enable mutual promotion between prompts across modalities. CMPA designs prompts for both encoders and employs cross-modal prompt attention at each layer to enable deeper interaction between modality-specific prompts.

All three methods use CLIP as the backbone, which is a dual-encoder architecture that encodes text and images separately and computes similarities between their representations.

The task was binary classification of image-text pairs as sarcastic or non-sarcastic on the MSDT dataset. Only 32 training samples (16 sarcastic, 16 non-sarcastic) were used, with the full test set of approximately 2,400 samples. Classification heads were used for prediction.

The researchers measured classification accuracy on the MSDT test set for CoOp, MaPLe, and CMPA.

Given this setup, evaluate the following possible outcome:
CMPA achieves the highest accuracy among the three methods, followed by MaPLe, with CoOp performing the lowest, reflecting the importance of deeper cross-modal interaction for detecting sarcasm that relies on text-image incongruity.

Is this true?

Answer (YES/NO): NO